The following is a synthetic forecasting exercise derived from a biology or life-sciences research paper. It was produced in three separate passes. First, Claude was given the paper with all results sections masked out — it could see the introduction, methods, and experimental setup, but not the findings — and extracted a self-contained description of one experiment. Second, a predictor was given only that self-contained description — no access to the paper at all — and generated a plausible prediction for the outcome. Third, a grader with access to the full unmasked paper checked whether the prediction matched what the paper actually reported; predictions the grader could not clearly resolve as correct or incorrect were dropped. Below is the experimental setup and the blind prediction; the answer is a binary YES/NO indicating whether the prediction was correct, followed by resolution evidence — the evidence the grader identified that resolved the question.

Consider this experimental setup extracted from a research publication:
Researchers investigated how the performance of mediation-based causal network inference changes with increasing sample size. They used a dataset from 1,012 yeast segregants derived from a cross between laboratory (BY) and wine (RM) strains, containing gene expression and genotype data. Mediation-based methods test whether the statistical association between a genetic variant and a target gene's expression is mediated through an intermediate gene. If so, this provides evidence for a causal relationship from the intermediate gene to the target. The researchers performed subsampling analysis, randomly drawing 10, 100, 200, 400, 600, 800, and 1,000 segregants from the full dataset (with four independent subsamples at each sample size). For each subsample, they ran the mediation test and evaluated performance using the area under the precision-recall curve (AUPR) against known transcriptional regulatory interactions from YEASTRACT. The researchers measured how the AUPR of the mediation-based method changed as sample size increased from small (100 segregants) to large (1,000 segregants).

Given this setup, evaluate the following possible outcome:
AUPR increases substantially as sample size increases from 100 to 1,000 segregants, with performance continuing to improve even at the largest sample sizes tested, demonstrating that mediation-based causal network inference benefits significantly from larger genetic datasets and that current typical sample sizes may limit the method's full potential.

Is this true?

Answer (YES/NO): NO